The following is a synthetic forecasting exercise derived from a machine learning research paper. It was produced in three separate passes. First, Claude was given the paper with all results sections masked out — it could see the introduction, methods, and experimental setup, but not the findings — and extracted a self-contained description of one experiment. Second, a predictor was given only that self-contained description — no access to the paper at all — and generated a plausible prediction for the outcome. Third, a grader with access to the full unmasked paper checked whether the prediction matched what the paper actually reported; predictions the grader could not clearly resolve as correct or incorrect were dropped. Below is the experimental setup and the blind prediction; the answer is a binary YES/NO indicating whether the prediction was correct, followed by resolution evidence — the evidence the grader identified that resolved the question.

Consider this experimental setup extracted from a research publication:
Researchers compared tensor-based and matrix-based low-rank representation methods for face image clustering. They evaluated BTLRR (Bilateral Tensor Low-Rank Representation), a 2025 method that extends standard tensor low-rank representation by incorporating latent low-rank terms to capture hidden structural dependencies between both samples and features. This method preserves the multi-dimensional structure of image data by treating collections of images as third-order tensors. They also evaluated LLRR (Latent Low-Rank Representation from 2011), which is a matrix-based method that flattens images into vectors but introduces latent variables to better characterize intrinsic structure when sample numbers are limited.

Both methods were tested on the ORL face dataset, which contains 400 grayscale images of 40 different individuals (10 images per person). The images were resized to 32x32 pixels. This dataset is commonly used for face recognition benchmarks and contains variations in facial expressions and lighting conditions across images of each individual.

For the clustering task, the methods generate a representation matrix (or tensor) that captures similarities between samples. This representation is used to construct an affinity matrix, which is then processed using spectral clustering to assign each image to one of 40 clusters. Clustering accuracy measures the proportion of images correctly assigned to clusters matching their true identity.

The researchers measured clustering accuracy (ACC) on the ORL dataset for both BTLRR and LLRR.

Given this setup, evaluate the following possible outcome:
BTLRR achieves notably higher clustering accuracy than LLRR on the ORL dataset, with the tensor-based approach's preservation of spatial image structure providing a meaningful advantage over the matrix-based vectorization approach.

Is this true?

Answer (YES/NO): NO